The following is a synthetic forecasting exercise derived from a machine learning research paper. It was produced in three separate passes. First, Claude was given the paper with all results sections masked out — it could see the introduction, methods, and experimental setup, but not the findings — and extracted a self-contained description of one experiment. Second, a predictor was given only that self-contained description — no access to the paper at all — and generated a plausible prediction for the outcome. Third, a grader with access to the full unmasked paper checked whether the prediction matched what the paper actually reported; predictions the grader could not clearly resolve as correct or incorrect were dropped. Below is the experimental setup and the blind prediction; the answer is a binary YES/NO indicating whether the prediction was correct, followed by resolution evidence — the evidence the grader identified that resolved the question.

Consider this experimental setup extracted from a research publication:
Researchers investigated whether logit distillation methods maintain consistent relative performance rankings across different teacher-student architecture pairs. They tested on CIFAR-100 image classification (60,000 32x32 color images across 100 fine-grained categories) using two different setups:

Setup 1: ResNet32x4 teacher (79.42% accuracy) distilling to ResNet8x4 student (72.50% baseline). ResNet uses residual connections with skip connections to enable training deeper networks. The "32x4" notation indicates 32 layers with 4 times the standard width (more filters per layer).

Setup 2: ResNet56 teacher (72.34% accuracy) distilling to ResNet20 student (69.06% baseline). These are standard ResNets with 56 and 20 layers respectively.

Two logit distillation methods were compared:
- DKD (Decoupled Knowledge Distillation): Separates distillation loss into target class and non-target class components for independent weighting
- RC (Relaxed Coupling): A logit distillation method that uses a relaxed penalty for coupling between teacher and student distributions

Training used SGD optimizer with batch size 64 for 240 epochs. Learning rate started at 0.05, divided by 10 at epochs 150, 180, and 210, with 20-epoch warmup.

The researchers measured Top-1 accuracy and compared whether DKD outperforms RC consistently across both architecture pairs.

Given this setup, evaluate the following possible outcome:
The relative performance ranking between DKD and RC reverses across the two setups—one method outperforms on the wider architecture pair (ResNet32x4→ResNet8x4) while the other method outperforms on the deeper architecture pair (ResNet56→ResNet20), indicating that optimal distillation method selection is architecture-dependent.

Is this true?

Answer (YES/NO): YES